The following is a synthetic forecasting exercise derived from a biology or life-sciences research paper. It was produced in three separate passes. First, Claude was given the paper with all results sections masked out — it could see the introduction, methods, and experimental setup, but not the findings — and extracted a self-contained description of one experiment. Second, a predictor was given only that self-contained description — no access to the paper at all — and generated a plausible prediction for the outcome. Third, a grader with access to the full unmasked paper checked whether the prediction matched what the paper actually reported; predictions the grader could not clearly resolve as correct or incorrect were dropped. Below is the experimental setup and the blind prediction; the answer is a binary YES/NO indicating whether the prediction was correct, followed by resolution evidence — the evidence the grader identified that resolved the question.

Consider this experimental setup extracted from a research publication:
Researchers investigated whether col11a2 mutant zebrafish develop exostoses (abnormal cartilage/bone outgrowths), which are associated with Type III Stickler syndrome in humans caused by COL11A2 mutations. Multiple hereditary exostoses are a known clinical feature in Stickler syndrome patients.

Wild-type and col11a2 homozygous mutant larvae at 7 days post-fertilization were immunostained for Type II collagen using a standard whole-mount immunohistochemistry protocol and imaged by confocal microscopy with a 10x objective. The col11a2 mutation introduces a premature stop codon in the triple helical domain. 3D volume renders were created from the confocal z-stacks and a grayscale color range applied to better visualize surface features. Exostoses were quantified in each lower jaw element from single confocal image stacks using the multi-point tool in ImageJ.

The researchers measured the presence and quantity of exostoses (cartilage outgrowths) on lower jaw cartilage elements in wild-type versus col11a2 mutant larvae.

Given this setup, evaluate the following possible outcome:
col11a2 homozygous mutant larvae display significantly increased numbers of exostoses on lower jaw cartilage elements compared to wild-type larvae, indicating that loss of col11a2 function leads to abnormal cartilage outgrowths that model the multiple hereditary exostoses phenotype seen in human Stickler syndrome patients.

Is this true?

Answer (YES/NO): YES